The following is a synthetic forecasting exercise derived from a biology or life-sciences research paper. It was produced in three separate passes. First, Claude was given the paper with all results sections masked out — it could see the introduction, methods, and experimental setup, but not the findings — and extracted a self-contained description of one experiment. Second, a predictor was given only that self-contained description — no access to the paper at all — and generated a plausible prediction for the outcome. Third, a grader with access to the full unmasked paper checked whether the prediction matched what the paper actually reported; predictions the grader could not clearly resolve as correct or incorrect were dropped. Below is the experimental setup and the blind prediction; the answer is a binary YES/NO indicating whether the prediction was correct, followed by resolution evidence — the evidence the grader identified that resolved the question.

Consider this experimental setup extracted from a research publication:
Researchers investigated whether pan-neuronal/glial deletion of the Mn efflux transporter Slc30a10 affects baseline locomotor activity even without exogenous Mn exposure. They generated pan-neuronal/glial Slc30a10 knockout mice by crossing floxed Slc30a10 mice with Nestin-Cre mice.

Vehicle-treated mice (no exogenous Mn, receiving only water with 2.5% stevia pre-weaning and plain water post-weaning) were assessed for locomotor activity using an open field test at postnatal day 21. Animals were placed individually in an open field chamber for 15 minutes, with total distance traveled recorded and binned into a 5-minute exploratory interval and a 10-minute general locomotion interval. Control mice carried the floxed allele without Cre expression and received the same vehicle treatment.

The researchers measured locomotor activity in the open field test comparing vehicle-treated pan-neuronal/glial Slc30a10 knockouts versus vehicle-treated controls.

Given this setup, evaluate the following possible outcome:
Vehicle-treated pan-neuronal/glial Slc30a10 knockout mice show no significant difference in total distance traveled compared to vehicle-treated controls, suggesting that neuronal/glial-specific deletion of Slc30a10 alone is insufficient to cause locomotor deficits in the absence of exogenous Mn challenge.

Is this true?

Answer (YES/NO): NO